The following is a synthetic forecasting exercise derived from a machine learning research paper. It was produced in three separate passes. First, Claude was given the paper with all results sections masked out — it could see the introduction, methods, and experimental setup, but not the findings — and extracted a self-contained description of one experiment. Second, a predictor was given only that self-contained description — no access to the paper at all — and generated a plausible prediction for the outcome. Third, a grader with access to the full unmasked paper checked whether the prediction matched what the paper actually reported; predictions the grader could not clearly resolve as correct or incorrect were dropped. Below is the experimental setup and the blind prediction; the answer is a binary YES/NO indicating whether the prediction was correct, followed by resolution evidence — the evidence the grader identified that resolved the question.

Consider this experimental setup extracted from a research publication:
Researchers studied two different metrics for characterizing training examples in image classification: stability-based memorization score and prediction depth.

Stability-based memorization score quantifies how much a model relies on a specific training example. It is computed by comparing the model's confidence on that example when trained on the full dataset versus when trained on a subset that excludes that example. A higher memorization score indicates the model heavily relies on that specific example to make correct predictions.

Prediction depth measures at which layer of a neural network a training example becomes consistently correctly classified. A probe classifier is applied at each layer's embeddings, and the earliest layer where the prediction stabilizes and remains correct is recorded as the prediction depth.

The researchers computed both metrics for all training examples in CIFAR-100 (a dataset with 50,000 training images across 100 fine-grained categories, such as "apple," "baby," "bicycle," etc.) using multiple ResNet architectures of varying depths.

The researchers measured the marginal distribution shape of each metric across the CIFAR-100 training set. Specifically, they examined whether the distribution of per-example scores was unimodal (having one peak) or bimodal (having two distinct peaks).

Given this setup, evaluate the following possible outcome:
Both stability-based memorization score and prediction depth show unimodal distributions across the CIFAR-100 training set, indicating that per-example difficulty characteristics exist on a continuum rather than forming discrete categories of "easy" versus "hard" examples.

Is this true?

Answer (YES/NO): NO